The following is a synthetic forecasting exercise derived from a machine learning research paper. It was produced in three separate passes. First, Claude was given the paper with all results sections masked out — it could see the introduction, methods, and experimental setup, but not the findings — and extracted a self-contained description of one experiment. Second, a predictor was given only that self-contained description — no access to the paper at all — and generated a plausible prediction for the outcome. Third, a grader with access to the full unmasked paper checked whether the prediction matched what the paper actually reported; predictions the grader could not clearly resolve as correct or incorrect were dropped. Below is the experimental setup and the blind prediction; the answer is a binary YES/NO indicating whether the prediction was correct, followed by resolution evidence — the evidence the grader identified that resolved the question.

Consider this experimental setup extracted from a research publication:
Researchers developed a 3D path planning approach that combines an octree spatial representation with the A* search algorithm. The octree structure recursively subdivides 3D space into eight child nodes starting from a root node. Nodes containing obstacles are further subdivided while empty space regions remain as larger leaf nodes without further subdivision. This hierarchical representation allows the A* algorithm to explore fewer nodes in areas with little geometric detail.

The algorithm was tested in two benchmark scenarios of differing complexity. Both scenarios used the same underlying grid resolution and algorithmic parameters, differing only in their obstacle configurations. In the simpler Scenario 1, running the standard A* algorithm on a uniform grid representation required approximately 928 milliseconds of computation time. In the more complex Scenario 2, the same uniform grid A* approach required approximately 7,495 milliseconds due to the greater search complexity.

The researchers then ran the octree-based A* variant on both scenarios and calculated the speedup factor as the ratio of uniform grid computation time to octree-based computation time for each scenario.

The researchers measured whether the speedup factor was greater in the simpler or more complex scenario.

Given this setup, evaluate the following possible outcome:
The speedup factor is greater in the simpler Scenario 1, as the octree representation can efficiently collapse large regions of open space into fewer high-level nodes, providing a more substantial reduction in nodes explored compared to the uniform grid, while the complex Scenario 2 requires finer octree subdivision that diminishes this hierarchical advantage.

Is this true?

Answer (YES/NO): YES